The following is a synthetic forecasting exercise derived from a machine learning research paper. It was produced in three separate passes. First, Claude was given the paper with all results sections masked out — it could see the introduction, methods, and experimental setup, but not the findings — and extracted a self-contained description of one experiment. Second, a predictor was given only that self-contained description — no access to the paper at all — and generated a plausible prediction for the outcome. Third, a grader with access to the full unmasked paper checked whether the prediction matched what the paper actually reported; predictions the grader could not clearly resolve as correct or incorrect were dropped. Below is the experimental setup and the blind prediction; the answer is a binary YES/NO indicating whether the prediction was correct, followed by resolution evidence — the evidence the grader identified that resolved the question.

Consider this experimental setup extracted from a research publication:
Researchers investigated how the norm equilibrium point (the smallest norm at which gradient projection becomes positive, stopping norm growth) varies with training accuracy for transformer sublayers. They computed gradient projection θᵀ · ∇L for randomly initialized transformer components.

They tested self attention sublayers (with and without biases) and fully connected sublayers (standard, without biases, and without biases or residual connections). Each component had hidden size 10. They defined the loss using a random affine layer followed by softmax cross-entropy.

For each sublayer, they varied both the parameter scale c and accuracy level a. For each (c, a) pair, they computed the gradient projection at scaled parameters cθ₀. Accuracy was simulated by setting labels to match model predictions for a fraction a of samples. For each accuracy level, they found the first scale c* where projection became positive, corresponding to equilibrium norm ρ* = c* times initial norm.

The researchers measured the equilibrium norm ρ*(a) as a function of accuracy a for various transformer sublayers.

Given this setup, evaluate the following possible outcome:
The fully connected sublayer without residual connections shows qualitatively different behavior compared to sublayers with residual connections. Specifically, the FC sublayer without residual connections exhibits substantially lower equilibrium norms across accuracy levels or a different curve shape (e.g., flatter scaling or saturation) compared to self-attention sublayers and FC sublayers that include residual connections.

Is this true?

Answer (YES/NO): NO